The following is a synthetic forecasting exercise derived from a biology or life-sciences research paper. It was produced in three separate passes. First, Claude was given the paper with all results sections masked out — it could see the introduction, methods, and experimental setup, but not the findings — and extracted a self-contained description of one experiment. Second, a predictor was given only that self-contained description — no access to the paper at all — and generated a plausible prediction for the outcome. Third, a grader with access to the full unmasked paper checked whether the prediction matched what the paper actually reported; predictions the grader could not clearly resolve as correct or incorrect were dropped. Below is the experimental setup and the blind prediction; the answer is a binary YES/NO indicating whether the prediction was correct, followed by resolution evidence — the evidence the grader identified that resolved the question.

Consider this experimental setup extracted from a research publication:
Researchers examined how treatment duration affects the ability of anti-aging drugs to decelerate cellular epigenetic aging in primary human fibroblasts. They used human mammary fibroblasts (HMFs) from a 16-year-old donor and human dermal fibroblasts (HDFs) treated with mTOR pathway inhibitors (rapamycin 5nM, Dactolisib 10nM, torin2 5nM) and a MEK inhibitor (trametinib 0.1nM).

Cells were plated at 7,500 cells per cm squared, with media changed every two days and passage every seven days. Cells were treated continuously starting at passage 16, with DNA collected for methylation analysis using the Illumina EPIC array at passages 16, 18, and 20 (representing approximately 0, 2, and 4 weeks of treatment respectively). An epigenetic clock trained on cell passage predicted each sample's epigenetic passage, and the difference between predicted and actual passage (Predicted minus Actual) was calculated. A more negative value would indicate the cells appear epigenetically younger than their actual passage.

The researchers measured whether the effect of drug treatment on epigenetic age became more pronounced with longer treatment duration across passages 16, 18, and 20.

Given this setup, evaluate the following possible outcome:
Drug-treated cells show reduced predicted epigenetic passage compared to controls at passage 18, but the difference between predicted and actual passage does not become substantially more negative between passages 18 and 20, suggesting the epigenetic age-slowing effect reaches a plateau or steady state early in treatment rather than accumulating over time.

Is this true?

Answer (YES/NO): NO